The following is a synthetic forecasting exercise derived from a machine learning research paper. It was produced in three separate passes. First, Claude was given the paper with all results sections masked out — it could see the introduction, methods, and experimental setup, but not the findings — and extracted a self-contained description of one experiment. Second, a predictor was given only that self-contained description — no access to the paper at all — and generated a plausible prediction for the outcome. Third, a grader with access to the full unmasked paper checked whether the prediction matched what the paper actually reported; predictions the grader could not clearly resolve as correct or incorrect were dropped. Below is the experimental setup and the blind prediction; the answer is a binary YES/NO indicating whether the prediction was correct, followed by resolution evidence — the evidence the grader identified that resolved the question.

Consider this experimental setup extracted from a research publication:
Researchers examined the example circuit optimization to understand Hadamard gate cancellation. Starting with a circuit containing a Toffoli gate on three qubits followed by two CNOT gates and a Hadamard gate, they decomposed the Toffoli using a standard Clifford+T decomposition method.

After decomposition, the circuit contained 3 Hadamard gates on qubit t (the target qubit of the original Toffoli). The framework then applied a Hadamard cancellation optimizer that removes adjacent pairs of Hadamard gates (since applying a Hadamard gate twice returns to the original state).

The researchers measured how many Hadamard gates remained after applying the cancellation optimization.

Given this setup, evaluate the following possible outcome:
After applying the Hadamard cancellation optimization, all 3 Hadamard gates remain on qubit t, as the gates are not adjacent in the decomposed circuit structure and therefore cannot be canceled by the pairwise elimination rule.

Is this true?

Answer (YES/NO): NO